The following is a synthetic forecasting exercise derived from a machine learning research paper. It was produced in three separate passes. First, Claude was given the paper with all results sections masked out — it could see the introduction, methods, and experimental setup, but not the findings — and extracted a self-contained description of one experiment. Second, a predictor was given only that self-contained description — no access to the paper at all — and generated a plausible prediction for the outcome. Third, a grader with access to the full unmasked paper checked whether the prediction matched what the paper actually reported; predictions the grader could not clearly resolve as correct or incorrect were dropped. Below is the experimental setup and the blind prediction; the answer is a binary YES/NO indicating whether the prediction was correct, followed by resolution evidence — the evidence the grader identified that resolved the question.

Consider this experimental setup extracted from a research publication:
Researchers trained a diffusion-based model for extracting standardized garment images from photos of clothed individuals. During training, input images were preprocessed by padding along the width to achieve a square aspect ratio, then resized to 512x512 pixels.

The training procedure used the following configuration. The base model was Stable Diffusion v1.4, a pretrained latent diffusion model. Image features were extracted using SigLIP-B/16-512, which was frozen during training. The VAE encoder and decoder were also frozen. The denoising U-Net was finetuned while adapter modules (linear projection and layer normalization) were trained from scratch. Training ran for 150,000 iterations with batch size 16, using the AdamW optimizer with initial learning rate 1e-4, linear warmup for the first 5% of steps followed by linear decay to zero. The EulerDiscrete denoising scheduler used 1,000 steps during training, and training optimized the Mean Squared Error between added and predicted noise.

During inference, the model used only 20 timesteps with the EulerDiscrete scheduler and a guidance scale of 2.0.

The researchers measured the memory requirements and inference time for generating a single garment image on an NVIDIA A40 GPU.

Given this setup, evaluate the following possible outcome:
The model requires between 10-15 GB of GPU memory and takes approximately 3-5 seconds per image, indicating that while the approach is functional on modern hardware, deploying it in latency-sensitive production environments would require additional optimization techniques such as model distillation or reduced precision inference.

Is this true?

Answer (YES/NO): NO